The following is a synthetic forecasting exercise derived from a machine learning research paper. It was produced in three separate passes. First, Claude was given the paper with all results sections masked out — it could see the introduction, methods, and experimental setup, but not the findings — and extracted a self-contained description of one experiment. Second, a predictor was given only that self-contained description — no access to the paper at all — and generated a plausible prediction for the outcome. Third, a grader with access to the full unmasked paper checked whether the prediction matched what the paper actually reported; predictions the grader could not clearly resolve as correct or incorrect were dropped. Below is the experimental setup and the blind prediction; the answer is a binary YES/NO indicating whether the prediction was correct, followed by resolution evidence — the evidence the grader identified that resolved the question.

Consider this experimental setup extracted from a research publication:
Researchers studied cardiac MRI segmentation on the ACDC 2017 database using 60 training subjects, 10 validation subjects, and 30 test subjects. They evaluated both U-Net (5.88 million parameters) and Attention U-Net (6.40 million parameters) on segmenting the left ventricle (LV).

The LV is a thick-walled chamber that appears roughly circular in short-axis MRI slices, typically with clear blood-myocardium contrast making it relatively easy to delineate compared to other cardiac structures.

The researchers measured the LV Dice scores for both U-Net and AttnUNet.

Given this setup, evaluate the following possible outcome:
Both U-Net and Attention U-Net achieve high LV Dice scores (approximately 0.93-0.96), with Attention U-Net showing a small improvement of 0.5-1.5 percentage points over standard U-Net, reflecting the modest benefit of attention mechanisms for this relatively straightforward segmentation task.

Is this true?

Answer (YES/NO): NO